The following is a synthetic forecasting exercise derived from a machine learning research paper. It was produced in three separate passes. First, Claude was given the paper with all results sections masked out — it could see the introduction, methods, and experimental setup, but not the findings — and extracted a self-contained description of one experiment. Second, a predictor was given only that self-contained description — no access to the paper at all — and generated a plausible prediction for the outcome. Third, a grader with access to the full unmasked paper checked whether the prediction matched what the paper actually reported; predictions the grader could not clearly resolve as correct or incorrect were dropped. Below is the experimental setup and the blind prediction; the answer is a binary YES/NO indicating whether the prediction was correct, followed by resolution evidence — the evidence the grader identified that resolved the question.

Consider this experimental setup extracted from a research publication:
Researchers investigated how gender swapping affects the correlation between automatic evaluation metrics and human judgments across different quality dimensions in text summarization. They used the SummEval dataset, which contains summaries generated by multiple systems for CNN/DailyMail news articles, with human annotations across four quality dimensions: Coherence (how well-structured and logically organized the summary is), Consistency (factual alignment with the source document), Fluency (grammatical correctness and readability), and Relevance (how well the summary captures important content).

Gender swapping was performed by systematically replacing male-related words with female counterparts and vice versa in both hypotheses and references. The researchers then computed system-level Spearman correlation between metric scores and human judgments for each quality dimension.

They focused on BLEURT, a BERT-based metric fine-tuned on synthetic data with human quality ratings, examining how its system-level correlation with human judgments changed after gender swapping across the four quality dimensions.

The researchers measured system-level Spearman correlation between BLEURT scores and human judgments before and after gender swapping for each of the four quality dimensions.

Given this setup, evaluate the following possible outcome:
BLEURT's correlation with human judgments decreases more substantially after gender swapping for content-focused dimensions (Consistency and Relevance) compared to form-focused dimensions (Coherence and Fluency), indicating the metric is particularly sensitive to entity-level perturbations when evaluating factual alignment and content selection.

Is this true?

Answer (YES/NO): NO